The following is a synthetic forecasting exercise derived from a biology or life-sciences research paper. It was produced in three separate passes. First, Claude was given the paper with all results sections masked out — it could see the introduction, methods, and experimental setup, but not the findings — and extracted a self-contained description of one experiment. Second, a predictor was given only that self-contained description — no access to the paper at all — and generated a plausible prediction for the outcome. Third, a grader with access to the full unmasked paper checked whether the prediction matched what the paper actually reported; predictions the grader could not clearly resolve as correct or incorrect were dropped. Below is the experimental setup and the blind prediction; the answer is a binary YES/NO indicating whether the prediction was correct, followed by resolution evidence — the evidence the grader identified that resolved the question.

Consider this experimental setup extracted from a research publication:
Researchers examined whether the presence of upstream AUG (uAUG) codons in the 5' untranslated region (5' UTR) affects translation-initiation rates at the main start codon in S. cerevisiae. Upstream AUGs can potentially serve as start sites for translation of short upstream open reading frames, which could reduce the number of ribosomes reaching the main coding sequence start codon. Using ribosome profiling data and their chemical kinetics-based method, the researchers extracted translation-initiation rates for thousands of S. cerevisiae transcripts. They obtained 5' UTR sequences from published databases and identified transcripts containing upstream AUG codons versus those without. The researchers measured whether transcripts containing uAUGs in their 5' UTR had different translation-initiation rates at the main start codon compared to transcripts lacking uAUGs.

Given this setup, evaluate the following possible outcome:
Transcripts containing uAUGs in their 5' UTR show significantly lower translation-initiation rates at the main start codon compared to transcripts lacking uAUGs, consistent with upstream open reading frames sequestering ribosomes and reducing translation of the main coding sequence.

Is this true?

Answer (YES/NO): YES